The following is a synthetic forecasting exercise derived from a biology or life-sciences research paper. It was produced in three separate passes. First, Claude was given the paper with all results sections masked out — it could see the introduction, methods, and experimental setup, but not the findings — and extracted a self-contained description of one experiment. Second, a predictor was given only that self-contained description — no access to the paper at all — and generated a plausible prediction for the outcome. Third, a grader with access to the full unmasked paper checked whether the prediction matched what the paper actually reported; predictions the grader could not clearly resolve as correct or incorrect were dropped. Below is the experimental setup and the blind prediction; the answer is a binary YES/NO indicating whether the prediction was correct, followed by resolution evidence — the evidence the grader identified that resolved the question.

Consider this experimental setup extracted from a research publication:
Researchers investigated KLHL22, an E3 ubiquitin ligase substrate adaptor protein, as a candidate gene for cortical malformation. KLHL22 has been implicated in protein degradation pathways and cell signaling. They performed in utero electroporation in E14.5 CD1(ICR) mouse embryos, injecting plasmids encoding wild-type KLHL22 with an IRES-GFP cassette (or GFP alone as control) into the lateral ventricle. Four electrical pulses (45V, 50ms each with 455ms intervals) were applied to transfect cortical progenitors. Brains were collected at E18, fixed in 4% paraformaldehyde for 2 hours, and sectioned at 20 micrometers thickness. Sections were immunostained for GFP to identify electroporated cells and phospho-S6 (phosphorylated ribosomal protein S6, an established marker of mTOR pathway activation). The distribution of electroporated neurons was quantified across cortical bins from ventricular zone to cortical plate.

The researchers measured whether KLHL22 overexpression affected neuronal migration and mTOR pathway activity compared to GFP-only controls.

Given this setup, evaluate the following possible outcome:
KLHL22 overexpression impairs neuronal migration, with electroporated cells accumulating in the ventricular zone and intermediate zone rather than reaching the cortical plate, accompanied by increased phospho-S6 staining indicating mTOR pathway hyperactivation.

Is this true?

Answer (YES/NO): NO